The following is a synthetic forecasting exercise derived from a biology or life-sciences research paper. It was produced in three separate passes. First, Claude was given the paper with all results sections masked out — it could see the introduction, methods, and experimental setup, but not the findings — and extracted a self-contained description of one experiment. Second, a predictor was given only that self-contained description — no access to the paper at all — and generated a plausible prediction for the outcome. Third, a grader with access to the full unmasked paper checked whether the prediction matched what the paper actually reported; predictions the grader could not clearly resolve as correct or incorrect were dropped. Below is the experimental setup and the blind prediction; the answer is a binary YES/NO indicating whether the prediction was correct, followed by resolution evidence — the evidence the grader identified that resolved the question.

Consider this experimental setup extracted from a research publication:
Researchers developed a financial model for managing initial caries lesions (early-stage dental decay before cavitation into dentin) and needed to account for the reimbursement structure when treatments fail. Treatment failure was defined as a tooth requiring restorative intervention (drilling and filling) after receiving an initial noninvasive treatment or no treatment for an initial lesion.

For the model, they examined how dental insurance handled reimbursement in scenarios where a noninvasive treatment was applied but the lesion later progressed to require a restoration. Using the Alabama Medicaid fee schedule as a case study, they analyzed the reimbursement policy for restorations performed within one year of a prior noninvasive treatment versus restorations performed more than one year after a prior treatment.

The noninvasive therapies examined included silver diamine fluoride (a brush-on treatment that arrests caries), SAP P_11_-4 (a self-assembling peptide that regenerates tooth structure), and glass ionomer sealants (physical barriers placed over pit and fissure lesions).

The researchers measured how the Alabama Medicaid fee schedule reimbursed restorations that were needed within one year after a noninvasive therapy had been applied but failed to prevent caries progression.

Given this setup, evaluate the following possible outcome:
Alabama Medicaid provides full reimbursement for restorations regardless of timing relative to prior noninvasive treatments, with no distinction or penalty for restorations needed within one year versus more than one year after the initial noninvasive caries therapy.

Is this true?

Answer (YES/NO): NO